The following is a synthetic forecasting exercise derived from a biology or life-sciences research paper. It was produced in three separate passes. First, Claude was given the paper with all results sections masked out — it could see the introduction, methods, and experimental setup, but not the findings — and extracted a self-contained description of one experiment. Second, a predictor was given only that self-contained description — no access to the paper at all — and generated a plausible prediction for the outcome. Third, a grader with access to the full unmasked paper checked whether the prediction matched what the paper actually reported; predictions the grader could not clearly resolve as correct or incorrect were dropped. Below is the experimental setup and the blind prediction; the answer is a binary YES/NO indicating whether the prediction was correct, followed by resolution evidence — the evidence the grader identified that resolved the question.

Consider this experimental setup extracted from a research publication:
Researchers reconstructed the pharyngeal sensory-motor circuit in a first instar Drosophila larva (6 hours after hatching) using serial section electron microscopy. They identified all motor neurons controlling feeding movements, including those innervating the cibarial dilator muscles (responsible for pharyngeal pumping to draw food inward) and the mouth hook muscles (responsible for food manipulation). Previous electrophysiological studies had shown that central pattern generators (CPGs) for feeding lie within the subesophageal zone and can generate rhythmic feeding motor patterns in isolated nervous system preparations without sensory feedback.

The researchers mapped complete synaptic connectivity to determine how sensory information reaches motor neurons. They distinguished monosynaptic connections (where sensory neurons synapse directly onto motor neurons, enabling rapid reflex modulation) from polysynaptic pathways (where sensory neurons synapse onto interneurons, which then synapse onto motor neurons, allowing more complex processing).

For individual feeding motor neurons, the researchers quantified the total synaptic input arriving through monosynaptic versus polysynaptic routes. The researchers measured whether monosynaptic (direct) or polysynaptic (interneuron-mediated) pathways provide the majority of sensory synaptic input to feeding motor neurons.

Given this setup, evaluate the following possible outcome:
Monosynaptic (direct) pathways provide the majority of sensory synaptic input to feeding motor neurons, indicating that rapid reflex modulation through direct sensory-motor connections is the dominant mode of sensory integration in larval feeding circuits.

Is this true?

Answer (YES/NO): NO